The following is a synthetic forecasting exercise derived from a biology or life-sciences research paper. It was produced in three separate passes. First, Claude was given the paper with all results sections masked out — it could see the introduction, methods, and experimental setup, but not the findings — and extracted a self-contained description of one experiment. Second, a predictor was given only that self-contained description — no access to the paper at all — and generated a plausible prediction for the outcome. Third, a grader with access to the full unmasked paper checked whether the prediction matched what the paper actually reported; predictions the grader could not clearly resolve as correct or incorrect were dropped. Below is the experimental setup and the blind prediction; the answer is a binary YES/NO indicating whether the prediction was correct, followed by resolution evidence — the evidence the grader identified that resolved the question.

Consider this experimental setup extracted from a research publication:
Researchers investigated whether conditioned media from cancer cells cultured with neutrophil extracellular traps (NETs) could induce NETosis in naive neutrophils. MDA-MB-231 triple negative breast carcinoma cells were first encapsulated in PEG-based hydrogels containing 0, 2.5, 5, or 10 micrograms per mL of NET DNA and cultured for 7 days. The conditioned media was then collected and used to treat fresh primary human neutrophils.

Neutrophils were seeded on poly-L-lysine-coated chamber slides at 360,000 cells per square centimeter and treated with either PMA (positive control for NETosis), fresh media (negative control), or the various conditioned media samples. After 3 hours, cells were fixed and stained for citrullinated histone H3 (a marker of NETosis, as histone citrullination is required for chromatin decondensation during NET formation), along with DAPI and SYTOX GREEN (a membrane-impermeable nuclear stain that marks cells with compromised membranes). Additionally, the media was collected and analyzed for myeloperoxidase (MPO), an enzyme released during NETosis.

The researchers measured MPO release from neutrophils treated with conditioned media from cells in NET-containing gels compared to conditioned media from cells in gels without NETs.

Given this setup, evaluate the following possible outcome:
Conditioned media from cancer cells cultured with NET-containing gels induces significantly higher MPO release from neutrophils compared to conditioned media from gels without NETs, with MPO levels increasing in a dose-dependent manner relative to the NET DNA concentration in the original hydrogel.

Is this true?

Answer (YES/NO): NO